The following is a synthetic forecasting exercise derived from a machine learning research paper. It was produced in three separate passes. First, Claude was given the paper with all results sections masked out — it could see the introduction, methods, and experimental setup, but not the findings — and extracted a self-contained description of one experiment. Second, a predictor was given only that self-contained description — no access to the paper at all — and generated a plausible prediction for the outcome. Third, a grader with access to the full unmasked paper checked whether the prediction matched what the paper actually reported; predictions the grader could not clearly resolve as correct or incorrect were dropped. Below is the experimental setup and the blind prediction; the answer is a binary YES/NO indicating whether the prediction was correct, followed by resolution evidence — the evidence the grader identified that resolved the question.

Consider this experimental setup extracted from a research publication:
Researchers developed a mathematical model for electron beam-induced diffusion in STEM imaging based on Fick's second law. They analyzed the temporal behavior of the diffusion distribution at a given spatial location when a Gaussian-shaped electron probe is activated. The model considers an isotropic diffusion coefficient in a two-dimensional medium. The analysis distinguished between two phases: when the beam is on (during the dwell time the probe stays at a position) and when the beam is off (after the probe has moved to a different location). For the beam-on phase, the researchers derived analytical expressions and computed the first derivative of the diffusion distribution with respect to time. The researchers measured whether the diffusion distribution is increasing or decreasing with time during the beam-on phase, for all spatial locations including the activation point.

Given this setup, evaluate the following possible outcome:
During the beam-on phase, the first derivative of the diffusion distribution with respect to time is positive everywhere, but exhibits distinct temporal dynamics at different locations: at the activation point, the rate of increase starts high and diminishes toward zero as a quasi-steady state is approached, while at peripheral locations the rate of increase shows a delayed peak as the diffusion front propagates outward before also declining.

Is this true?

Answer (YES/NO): NO